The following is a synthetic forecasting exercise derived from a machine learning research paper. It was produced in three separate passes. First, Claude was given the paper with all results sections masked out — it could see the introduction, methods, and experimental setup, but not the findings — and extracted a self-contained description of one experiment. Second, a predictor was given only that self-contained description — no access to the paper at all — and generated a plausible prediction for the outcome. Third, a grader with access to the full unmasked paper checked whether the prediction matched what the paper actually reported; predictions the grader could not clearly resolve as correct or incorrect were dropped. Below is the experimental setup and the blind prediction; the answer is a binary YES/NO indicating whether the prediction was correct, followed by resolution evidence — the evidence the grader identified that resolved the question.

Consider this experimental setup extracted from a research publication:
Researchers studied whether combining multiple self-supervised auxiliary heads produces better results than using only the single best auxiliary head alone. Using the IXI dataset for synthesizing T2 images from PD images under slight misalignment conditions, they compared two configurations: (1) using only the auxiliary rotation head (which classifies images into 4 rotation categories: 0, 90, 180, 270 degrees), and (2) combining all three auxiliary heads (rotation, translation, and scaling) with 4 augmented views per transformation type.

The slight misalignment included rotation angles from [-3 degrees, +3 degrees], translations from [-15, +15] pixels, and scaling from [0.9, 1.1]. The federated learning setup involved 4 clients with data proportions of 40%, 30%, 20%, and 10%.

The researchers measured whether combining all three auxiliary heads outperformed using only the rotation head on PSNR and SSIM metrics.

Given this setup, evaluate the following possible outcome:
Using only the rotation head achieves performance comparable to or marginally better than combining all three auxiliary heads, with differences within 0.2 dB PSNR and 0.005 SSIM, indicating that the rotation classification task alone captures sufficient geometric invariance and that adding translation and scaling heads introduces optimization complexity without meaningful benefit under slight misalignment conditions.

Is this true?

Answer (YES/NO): NO